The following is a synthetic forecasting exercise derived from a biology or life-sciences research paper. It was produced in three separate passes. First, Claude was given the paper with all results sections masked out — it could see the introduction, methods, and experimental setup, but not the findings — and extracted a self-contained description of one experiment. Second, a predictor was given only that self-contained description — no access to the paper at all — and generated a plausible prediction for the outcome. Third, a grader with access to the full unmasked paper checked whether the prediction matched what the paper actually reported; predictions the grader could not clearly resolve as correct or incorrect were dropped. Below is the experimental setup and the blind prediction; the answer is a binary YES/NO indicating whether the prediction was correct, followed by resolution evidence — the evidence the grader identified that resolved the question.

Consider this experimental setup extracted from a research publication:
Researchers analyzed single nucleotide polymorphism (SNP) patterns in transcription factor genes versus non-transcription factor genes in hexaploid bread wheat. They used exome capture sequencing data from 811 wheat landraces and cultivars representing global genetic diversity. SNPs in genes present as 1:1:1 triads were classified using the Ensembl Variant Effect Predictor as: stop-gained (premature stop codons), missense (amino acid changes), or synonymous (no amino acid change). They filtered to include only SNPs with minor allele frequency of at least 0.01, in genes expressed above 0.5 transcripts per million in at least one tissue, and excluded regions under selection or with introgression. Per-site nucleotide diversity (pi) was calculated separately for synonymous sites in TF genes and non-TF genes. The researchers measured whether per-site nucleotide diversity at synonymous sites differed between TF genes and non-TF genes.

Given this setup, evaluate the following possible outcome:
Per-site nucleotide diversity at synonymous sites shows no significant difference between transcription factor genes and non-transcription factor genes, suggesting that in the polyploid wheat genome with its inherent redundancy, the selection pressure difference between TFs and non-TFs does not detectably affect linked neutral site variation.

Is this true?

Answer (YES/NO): YES